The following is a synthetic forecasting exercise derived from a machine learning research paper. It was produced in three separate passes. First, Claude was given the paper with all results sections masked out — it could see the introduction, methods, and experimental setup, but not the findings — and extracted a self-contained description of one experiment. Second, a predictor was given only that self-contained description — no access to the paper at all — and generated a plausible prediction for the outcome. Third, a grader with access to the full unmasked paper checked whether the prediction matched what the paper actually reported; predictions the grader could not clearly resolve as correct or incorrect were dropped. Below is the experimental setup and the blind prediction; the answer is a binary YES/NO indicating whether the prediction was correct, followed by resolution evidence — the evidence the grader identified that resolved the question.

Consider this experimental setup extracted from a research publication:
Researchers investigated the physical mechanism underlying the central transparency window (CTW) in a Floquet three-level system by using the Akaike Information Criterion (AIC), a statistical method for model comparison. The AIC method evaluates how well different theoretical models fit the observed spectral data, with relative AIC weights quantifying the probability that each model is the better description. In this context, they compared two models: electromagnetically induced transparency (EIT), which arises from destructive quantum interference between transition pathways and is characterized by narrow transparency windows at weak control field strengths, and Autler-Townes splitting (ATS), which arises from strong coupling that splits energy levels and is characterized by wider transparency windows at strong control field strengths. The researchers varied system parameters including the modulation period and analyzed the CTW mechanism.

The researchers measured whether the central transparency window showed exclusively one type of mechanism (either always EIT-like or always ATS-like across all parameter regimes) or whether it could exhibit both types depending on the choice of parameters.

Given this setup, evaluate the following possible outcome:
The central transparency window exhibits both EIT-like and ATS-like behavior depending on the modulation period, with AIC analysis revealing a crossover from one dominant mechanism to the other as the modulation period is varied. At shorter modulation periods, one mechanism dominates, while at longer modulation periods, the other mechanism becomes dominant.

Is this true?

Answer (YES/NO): NO